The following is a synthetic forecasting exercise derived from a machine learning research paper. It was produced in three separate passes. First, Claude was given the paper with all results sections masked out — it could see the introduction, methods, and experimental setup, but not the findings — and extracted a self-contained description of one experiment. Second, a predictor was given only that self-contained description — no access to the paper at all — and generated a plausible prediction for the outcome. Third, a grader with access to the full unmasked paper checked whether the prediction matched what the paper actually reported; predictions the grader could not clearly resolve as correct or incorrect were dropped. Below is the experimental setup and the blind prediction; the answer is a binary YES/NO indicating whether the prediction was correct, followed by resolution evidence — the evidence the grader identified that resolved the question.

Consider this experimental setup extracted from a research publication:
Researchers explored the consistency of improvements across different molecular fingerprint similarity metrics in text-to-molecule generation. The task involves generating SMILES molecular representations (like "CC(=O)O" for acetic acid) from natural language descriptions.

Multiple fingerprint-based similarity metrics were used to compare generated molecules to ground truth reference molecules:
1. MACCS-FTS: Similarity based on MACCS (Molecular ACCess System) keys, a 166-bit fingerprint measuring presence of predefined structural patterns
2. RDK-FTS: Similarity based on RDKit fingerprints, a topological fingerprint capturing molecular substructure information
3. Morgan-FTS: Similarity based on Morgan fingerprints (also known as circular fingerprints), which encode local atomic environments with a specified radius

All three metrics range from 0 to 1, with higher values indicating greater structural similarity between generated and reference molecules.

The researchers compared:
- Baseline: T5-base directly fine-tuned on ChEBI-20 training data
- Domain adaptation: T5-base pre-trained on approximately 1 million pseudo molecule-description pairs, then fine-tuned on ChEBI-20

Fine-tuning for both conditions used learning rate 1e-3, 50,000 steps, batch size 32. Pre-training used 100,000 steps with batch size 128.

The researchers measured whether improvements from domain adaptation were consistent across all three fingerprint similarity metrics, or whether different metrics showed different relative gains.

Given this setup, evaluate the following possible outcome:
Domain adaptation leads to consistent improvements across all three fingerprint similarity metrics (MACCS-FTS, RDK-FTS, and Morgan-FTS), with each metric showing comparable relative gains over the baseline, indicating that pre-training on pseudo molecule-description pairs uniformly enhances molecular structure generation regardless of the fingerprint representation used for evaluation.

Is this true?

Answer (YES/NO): NO